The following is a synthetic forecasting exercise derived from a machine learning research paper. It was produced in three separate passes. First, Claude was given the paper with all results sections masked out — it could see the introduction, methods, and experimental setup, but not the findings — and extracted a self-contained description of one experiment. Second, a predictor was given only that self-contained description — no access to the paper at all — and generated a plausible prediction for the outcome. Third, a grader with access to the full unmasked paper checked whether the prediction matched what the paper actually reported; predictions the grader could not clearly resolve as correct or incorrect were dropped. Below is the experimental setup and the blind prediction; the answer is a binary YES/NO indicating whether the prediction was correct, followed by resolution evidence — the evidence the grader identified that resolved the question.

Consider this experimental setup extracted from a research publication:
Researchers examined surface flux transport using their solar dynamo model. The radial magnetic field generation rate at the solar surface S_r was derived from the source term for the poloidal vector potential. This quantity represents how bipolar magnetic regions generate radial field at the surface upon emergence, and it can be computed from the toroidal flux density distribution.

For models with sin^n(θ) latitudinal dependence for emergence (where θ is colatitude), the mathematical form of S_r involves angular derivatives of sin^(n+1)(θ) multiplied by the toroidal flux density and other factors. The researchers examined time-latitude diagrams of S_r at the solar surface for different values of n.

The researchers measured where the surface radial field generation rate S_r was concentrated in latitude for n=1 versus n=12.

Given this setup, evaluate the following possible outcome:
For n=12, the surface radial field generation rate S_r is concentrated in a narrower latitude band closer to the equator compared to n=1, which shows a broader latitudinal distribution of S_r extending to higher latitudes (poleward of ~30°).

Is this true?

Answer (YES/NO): YES